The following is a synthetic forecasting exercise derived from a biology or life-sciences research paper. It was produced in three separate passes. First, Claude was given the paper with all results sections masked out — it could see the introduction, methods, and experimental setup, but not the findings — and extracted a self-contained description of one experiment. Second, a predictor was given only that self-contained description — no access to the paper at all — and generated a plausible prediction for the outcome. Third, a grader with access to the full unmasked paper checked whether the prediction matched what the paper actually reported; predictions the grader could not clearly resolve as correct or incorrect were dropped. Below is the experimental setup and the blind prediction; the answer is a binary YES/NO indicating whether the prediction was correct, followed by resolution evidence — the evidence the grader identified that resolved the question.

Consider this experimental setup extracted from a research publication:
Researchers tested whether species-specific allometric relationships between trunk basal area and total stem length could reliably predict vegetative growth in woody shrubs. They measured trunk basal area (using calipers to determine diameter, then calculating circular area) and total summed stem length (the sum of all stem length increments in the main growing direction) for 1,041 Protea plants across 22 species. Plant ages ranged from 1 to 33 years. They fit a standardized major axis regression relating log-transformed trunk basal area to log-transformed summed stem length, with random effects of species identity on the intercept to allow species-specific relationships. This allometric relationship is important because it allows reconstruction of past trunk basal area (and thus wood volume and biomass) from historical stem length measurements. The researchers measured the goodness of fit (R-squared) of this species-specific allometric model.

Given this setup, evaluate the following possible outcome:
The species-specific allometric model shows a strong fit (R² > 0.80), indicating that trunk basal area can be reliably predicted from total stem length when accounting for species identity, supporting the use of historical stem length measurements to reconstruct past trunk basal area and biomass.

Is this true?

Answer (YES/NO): YES